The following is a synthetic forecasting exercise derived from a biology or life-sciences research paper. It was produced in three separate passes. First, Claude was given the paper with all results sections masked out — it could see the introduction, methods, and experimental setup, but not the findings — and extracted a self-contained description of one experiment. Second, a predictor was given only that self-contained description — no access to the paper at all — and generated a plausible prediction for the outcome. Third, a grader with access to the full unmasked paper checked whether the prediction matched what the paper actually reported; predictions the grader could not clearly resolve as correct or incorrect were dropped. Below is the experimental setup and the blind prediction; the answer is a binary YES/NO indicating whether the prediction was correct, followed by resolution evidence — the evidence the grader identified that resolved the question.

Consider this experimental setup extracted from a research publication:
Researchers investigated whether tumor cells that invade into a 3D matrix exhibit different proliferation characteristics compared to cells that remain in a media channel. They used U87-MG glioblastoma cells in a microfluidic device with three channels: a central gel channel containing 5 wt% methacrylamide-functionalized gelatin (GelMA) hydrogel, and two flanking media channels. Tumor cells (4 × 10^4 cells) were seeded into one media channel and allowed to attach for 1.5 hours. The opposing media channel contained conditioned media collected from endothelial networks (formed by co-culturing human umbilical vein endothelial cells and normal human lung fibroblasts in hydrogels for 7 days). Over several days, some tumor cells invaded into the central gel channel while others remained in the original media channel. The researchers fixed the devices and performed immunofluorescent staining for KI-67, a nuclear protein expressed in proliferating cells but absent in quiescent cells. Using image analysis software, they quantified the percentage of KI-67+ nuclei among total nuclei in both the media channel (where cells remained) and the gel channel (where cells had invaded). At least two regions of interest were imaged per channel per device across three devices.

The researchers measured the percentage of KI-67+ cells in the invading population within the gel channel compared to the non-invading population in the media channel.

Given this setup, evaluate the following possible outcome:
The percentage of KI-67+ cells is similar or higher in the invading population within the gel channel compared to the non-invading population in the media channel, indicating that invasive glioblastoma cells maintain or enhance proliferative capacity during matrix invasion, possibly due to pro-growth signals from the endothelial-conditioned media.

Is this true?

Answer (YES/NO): NO